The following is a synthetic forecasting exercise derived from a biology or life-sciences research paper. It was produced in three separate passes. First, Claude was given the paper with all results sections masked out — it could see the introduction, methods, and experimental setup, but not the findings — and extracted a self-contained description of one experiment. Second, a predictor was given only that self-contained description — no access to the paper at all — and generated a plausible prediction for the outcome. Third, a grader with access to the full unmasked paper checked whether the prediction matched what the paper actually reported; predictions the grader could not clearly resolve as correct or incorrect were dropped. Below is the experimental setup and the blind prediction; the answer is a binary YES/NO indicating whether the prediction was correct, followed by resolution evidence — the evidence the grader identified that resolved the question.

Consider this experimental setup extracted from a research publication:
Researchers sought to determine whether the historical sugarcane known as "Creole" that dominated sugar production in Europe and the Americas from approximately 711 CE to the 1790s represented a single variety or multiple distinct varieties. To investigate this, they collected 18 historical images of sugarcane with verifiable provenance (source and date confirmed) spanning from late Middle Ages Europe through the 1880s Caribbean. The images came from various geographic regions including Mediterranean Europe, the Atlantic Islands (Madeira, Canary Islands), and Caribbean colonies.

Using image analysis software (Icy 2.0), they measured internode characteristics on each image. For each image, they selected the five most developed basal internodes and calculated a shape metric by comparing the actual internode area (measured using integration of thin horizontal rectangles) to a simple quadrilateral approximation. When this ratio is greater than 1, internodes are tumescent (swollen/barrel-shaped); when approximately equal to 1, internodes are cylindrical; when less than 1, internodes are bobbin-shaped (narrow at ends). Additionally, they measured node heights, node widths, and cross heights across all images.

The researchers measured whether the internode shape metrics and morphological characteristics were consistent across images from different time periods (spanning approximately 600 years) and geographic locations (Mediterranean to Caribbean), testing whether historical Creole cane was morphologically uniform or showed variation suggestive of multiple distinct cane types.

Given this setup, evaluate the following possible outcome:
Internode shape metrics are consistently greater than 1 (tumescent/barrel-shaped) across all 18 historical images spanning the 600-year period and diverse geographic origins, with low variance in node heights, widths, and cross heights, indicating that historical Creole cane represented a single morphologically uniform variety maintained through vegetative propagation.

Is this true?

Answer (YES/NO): NO